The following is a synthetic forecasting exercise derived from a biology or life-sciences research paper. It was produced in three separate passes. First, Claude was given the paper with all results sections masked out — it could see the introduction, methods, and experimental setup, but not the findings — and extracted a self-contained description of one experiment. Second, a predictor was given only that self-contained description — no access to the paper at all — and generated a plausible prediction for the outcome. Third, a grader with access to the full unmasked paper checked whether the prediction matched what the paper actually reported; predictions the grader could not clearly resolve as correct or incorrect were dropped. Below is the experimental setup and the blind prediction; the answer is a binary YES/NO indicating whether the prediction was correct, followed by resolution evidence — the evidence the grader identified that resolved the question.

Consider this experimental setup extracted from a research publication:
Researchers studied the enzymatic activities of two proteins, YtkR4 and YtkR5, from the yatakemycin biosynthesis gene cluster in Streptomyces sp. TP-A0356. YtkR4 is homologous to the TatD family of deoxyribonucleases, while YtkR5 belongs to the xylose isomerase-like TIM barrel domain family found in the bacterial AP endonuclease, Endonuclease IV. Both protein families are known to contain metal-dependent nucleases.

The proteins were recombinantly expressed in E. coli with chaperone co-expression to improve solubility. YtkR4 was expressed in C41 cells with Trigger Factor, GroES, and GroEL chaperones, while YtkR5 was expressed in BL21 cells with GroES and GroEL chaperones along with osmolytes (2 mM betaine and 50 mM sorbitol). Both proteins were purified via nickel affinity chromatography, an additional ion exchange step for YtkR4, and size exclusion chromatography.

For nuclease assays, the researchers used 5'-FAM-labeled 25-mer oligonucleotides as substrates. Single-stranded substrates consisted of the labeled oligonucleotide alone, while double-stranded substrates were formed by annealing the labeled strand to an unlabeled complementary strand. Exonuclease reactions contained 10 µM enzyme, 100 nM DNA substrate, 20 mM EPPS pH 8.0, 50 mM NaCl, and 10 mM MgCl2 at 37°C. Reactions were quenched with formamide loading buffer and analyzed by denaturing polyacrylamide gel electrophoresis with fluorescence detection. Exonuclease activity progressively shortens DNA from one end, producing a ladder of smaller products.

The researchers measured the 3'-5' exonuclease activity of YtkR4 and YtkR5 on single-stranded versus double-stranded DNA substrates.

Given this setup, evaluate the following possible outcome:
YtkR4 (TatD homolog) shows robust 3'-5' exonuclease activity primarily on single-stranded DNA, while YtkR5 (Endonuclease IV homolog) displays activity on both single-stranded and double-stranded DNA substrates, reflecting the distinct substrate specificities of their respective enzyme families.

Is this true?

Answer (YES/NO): NO